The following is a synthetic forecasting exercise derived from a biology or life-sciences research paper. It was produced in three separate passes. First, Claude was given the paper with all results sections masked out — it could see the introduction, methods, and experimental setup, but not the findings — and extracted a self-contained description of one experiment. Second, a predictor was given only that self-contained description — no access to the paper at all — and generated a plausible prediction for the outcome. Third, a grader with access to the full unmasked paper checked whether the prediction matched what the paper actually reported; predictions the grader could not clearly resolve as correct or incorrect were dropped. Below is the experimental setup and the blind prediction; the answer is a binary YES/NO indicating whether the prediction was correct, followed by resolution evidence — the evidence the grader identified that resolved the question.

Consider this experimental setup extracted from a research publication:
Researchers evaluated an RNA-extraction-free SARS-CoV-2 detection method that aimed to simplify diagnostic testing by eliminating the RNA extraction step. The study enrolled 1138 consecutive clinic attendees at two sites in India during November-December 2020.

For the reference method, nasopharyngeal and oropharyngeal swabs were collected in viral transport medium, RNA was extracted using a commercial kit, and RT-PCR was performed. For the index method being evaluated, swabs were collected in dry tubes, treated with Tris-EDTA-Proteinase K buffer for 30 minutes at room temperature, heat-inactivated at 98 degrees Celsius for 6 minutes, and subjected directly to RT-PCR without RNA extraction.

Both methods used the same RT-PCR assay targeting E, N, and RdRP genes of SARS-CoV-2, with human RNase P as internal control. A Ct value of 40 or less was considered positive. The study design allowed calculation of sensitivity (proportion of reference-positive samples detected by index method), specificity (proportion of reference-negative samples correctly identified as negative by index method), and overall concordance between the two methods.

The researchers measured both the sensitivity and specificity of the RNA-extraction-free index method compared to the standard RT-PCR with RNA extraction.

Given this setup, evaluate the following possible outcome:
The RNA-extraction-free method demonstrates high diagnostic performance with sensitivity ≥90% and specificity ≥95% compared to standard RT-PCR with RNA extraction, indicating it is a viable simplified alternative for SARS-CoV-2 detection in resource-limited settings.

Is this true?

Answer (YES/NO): NO